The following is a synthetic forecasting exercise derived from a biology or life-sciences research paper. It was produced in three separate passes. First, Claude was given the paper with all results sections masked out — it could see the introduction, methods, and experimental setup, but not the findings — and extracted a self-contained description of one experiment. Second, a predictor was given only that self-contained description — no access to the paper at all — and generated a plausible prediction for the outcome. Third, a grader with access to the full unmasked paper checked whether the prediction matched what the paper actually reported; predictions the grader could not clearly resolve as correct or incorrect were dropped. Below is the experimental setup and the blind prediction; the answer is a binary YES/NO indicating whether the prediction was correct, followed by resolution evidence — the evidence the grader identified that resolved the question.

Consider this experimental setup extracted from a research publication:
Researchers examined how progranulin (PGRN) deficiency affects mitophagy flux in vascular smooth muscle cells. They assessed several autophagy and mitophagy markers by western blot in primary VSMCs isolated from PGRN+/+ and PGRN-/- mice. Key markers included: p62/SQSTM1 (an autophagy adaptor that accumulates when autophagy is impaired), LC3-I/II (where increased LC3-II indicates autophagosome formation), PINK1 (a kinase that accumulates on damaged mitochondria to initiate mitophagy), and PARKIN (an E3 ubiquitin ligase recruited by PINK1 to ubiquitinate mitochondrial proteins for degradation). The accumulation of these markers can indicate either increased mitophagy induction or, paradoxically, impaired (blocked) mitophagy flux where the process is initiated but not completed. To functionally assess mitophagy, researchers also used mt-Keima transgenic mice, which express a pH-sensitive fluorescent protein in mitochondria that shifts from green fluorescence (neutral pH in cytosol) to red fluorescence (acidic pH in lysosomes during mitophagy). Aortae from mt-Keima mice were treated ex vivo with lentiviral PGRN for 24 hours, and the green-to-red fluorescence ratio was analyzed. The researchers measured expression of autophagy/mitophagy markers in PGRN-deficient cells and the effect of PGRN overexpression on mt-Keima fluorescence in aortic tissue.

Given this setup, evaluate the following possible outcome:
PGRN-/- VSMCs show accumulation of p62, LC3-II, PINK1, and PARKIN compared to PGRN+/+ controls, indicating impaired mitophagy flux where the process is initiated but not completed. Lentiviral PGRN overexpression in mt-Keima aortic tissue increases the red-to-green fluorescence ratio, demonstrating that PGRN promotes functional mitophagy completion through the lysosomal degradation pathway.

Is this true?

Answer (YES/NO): YES